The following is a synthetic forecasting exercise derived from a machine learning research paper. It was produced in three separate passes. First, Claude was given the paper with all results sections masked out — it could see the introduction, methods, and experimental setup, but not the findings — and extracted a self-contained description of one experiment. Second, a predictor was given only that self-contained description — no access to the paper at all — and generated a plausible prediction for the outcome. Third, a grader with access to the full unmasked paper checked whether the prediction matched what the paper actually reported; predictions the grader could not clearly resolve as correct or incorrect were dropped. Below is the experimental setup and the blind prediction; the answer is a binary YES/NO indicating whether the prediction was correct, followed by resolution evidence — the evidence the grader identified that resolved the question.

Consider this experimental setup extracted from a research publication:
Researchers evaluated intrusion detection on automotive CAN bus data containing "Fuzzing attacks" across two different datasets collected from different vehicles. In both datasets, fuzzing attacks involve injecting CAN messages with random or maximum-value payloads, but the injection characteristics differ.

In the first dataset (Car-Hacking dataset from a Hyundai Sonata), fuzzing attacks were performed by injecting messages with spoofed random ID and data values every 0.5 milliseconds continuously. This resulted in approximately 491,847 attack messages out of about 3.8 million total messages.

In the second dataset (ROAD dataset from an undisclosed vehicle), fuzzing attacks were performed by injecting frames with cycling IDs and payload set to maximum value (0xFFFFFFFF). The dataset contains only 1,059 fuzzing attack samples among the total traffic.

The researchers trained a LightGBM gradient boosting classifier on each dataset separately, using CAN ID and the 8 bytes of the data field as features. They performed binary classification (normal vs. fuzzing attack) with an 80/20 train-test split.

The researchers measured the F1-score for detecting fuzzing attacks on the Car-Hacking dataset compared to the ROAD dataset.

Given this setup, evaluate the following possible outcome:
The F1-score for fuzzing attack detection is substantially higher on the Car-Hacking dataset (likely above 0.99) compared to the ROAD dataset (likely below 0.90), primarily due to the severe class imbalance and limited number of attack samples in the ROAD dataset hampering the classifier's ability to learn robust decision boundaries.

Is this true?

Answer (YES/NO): YES